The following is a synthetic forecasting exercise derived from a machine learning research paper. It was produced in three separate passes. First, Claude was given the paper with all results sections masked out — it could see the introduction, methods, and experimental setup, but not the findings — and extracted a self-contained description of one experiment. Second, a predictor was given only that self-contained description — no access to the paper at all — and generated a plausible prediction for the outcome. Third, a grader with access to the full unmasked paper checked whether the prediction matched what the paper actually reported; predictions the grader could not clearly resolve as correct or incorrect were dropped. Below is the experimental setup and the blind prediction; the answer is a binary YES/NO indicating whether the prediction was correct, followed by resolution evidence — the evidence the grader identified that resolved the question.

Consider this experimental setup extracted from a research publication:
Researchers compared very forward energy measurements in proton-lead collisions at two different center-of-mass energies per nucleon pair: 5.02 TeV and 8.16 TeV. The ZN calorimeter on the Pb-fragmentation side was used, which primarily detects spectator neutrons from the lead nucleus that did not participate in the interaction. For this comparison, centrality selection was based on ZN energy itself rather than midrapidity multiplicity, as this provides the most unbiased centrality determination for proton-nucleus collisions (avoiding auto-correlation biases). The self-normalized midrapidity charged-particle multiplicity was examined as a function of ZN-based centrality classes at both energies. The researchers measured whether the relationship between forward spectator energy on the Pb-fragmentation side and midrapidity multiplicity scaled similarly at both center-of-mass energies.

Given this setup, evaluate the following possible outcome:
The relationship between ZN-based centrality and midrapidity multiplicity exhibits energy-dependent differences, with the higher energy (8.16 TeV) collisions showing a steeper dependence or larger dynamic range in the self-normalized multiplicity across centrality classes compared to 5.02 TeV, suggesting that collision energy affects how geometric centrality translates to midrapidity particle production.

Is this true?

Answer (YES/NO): NO